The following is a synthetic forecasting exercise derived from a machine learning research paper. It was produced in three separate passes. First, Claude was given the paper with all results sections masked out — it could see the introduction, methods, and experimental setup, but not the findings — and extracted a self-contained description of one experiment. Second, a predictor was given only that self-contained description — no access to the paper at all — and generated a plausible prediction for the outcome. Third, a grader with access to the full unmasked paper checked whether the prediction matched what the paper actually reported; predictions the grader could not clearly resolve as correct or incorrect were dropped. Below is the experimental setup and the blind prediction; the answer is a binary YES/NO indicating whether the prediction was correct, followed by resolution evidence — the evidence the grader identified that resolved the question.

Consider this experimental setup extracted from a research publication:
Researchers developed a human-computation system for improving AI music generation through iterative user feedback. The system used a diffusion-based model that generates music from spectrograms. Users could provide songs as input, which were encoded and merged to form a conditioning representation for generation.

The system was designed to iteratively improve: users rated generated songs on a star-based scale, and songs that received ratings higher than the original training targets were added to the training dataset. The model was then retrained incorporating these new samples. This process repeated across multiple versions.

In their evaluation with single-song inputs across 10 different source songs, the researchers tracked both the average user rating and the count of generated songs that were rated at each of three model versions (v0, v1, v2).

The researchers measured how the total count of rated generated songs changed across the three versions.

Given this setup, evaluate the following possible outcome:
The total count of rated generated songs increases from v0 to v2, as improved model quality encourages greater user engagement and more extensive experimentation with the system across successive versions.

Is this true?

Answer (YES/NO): NO